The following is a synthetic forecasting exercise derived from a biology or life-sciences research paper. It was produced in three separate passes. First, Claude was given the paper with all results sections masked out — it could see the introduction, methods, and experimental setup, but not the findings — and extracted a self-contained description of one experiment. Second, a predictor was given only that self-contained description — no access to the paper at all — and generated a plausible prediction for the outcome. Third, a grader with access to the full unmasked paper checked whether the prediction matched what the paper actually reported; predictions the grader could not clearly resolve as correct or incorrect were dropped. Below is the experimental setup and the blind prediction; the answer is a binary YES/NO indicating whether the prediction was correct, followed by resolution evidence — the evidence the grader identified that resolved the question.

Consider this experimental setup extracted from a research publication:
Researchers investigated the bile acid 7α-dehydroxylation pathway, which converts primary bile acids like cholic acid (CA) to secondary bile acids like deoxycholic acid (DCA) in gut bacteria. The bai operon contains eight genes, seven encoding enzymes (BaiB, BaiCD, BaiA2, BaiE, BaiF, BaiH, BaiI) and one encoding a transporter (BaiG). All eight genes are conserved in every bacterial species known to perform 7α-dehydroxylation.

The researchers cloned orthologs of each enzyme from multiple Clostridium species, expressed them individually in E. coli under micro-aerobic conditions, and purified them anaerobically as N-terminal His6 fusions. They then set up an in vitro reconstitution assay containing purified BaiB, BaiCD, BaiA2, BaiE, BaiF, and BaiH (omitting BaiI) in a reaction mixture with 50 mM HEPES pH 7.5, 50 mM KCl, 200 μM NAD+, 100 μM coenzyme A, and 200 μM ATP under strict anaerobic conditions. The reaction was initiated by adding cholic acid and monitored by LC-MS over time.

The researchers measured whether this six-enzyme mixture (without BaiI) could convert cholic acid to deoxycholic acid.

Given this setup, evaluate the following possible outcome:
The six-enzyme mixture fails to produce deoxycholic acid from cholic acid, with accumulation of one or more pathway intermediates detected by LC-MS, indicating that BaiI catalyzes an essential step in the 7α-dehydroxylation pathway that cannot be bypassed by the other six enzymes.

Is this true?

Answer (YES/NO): NO